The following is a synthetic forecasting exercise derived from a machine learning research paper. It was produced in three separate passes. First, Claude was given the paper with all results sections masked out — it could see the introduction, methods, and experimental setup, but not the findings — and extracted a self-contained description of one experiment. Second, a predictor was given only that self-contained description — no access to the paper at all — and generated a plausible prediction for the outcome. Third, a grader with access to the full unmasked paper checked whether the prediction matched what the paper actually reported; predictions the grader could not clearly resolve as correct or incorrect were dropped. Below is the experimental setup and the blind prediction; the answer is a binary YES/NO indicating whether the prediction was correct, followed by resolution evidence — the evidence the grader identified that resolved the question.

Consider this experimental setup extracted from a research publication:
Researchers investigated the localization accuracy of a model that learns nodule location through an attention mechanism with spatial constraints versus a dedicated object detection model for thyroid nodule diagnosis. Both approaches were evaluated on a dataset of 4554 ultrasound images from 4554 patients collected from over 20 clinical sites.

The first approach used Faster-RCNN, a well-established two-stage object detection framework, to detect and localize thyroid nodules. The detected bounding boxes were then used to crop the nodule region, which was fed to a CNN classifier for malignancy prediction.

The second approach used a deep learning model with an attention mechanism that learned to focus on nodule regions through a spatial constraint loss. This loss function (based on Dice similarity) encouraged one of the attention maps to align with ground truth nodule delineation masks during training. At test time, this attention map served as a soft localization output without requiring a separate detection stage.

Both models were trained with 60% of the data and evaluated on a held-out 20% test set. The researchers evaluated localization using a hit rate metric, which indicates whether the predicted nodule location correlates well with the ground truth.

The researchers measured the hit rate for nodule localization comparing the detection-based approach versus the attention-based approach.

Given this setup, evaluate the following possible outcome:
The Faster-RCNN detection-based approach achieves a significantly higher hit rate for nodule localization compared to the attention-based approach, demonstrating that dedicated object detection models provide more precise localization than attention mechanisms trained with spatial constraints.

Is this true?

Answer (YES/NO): NO